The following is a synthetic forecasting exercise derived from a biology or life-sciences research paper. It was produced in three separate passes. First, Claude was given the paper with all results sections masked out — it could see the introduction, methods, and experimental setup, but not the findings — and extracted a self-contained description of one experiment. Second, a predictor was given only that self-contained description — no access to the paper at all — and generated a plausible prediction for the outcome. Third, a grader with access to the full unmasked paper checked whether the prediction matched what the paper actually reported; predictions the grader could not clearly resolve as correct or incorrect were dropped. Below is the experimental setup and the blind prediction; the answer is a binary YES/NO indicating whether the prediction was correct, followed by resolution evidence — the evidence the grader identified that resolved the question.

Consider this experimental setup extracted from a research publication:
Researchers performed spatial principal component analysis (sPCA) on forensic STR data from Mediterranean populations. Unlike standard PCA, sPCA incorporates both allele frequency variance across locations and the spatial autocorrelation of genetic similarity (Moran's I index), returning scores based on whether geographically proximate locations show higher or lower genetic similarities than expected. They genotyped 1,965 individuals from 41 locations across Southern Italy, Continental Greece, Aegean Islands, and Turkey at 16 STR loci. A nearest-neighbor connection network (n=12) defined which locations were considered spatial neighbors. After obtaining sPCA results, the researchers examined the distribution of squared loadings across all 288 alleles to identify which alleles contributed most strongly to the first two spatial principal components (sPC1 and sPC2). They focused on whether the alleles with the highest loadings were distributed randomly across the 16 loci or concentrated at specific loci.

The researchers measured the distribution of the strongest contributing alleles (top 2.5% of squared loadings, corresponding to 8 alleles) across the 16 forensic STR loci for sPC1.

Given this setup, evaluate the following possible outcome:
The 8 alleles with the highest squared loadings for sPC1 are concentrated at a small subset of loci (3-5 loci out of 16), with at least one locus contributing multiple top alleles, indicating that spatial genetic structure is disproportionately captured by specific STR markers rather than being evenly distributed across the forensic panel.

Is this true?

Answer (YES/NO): NO